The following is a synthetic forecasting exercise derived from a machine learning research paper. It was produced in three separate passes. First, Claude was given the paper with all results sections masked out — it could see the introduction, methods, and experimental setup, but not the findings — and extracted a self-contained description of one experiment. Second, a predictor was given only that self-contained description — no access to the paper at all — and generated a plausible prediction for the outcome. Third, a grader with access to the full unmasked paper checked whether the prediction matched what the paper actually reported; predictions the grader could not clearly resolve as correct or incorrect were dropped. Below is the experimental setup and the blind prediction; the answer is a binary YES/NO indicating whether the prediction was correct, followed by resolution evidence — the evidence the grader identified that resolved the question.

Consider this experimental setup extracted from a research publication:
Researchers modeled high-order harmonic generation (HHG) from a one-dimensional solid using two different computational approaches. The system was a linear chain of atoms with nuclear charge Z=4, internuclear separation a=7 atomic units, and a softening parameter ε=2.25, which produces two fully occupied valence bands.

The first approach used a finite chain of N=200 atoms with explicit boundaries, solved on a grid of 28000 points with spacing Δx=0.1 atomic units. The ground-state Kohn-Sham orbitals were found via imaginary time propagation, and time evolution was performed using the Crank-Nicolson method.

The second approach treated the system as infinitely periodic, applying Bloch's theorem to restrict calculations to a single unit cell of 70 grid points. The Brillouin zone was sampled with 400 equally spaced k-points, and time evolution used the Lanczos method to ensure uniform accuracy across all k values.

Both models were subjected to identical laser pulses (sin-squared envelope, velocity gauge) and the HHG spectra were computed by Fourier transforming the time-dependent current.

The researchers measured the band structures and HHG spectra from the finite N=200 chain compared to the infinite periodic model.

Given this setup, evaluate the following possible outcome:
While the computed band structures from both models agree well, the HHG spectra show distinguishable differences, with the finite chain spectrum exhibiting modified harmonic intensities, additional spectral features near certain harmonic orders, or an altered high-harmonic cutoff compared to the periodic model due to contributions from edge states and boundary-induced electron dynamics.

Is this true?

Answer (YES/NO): NO